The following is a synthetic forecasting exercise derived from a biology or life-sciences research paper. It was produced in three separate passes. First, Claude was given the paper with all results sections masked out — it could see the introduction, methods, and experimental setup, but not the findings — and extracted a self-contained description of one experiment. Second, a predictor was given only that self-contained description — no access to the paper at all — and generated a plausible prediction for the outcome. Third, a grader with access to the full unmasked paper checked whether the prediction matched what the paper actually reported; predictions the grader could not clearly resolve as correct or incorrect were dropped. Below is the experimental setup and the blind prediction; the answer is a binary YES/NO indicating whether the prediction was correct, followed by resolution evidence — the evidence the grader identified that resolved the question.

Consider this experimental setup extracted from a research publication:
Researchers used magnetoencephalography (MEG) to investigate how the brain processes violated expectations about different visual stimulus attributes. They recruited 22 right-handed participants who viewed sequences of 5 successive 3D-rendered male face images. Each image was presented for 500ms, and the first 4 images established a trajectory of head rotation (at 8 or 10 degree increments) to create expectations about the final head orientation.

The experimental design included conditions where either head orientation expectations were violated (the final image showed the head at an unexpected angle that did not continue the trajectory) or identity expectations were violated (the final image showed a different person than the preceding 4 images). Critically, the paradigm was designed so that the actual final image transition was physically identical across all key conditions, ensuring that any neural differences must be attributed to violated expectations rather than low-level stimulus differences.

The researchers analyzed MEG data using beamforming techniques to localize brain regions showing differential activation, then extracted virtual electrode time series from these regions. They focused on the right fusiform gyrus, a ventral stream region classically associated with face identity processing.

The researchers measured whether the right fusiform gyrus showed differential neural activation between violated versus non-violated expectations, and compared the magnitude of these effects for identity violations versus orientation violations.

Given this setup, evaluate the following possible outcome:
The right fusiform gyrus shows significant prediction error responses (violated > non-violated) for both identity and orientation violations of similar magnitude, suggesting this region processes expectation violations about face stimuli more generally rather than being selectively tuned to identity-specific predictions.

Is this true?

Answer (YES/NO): NO